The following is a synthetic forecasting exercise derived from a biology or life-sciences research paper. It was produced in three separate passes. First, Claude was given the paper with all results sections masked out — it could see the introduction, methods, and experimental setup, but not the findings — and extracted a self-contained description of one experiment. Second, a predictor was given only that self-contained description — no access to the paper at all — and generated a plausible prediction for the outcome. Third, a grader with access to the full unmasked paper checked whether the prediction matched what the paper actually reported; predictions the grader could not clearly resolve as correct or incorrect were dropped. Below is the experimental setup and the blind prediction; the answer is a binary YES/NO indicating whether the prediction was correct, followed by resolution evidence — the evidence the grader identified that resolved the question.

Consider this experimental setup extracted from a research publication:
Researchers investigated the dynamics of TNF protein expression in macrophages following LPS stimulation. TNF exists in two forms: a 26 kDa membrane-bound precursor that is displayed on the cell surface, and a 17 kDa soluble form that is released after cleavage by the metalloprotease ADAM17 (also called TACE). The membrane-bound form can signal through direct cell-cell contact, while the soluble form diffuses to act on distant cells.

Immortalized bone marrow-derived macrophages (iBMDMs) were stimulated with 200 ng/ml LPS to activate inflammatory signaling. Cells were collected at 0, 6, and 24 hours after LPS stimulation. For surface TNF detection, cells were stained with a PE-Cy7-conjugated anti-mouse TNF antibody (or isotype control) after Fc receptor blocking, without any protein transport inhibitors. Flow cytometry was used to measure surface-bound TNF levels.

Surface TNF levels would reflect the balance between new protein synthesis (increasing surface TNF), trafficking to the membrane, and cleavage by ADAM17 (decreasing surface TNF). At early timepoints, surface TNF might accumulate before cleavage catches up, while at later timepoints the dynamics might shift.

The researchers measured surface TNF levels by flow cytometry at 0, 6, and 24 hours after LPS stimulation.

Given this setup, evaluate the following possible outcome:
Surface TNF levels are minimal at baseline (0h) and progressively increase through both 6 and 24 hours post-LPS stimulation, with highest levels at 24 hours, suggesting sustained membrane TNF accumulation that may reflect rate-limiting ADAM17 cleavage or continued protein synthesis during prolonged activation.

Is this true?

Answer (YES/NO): NO